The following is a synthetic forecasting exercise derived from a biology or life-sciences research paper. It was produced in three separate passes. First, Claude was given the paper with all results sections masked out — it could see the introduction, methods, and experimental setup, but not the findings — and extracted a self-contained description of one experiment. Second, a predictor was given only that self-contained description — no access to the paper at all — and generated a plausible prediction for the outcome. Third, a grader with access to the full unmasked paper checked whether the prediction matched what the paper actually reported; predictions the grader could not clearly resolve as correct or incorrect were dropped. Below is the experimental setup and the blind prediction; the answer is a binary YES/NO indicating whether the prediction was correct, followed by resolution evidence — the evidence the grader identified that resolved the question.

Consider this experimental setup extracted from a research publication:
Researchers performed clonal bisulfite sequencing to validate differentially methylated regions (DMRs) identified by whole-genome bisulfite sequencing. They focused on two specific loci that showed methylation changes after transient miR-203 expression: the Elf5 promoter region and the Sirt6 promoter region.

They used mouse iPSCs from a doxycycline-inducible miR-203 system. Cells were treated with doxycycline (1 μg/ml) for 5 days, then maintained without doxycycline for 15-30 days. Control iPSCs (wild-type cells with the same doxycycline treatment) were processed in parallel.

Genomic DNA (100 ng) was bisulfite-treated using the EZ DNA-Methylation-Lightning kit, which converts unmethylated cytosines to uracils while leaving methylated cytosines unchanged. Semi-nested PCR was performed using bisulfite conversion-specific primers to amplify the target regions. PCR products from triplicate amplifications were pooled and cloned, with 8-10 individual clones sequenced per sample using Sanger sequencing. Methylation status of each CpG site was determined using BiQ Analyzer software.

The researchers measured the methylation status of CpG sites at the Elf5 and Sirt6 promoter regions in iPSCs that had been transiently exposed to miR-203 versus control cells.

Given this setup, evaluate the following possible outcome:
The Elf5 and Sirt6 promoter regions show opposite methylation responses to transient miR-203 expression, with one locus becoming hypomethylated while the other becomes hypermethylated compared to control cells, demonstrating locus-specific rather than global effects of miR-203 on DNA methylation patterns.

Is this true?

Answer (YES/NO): NO